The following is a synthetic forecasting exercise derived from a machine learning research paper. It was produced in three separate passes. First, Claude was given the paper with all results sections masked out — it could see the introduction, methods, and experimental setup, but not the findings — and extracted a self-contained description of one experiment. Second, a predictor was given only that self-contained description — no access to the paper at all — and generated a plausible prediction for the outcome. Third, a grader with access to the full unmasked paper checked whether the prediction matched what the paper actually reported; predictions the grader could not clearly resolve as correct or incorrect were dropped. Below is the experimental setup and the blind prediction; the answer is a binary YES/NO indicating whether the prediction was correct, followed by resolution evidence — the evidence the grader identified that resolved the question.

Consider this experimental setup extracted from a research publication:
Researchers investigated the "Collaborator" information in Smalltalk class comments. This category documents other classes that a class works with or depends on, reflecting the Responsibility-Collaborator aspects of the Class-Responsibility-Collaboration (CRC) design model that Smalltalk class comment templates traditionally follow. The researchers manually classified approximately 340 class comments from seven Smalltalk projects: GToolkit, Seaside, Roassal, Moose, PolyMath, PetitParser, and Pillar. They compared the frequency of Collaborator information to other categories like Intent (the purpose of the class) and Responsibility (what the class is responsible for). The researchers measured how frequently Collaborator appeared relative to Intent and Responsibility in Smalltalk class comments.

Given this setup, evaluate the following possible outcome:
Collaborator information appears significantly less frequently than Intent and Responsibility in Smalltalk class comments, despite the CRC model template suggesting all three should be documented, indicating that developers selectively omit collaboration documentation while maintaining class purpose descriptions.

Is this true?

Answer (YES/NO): YES